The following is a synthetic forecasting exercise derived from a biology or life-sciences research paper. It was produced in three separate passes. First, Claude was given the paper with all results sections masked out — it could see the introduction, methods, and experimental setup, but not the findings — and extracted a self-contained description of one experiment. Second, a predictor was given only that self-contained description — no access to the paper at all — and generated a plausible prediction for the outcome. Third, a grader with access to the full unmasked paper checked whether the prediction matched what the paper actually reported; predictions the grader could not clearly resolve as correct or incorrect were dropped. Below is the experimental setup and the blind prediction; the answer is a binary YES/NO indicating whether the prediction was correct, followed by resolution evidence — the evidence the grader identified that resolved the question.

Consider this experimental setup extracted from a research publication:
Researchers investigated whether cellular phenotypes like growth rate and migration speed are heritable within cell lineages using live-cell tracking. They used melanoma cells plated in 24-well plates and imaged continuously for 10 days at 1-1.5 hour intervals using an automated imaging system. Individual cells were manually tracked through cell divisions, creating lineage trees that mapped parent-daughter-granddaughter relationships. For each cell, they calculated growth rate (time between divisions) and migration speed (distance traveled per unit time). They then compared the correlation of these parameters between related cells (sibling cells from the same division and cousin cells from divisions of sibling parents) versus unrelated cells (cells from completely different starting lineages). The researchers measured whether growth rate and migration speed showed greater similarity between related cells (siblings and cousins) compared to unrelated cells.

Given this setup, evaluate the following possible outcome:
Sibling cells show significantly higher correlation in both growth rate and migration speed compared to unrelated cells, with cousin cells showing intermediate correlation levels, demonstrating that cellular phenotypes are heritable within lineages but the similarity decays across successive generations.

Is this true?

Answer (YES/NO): NO